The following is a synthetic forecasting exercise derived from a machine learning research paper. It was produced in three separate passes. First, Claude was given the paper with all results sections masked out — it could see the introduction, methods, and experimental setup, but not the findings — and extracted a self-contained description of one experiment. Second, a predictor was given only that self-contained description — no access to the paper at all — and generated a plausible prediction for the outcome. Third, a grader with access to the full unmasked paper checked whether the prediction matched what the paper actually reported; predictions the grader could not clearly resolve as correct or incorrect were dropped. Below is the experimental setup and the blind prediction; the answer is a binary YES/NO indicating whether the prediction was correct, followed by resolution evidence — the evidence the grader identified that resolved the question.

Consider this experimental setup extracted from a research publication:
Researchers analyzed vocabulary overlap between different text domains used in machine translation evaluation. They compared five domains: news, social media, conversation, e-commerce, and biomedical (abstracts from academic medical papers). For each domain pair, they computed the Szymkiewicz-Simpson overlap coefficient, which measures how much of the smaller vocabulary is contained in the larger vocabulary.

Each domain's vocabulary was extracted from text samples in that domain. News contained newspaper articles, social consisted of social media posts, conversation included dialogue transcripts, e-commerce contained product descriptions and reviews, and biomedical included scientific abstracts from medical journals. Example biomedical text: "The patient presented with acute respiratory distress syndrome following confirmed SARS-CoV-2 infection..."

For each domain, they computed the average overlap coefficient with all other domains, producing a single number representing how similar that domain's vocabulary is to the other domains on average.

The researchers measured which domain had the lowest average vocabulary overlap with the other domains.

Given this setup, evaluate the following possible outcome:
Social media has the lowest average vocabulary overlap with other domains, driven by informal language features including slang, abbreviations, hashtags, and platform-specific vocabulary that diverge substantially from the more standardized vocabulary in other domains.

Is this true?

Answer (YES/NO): NO